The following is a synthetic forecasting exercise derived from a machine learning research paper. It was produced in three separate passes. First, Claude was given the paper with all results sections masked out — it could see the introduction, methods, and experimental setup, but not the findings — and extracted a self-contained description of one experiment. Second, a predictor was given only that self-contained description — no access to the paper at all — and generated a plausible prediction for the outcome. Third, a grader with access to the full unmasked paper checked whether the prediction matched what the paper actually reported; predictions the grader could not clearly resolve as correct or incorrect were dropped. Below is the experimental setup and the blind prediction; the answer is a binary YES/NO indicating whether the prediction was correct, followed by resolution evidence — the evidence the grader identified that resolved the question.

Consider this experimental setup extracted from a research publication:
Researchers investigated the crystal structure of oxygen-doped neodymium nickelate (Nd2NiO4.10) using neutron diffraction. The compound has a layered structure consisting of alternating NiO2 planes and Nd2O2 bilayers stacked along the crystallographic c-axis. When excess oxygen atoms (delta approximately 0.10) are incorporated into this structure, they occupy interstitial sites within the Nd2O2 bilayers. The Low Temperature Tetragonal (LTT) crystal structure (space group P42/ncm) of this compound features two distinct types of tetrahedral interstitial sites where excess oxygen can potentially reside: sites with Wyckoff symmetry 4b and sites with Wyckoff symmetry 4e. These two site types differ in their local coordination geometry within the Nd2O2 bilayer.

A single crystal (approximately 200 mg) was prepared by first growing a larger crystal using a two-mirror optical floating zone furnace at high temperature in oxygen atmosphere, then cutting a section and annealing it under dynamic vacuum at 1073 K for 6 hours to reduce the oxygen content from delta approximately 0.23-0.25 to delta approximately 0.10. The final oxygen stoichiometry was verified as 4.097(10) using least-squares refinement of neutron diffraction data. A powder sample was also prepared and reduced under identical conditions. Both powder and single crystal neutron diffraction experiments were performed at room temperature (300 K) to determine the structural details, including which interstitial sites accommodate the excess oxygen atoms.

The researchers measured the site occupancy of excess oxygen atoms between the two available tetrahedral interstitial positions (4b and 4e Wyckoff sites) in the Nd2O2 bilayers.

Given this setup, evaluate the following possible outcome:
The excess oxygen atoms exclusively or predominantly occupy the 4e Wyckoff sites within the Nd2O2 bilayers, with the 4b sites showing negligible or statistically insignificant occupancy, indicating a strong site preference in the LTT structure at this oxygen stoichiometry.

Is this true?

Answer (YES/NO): NO